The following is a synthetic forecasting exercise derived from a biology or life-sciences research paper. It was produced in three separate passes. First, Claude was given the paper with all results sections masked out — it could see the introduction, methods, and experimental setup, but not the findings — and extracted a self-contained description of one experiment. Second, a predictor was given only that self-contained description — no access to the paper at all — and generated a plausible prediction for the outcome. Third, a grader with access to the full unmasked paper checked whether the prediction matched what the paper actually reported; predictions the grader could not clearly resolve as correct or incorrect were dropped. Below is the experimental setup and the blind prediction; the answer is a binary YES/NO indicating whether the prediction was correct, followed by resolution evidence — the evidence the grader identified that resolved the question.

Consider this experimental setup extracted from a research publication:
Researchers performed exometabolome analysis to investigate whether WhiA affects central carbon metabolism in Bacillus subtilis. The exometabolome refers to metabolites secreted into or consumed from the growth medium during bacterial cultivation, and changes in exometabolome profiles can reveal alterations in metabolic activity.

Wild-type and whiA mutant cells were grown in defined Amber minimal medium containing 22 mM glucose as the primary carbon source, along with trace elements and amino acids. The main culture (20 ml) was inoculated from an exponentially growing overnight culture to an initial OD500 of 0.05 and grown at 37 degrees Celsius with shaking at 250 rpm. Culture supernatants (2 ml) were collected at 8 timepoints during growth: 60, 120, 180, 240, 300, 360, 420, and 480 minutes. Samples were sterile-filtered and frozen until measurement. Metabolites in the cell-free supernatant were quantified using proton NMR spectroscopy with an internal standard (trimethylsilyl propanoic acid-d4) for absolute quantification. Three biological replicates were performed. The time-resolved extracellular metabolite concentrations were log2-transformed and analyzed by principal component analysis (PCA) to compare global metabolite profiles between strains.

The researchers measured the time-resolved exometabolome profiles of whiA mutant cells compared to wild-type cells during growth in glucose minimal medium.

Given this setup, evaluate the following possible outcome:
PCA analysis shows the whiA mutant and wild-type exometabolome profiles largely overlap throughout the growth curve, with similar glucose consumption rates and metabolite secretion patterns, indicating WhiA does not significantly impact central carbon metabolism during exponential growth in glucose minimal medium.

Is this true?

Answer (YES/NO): NO